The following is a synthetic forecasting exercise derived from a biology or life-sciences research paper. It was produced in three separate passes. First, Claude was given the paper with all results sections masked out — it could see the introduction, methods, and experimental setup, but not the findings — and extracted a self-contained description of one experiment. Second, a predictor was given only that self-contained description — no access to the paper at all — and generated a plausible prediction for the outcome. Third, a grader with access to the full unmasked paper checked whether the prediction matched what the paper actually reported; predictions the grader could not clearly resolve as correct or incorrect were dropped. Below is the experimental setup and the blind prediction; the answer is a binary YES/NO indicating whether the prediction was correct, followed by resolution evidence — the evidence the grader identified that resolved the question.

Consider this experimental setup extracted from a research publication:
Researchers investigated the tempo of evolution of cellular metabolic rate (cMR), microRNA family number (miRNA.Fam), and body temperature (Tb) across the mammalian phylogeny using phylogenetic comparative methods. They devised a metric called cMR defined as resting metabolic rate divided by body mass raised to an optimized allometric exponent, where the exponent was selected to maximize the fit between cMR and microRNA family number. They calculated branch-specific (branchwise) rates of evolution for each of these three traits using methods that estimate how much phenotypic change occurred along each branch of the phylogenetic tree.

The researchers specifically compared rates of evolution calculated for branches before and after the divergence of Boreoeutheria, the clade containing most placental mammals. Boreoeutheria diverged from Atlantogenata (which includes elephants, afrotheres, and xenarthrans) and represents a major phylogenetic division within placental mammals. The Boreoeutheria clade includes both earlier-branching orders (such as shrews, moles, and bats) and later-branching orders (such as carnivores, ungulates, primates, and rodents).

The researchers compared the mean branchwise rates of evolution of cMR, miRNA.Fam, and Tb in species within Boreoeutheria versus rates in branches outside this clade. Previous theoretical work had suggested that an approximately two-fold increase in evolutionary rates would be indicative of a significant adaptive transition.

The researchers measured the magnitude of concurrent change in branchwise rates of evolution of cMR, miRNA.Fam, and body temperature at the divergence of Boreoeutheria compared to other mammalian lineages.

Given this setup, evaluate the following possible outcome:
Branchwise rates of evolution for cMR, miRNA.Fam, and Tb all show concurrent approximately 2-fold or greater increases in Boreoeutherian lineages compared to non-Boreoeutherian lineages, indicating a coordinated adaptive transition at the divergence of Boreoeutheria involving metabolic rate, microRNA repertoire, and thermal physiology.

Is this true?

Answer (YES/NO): YES